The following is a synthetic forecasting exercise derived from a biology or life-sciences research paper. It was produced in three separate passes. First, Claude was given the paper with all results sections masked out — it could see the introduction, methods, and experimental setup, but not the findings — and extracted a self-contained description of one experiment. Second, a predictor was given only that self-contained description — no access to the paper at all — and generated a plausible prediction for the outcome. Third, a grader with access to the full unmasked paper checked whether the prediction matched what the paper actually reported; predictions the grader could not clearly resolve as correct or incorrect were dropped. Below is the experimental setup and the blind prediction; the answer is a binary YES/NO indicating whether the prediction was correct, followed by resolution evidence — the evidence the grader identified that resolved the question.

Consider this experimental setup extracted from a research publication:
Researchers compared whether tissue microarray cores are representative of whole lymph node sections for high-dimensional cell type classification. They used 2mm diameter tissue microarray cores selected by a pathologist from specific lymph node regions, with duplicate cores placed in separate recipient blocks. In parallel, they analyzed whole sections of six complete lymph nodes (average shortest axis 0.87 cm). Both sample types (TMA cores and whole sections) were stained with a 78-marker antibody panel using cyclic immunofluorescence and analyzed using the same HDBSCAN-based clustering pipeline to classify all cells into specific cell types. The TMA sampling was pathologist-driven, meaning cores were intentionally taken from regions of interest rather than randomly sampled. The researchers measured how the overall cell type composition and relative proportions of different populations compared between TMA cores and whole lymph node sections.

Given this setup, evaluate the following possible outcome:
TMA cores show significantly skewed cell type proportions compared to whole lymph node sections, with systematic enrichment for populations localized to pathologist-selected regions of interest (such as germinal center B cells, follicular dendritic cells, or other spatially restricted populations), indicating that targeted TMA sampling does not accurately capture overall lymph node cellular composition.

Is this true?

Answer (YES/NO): NO